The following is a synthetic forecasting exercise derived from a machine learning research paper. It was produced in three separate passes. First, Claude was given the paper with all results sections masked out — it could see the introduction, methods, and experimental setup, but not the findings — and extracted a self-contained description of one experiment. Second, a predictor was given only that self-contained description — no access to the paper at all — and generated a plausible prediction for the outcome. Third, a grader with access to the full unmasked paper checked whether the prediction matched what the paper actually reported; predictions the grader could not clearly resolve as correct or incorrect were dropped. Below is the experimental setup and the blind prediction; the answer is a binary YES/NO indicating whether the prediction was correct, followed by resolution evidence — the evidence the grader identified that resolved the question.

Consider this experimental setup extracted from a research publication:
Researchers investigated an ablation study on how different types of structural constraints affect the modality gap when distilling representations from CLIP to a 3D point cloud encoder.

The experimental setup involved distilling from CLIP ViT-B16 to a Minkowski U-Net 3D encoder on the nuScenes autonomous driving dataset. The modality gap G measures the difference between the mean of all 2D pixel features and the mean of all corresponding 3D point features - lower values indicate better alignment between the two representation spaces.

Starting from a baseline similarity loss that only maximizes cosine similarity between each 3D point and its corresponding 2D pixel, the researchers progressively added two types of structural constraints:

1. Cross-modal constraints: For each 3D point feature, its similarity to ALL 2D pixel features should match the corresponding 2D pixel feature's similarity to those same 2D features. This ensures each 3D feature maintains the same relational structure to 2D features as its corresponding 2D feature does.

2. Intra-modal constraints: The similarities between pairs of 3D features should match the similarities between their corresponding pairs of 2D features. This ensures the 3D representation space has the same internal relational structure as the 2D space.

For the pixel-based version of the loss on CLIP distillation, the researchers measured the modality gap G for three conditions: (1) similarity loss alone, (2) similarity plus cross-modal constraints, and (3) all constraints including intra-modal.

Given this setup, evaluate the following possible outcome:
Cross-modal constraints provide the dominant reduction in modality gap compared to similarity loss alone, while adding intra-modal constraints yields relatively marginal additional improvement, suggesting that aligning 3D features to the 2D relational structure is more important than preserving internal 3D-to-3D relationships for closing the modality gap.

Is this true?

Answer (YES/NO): NO